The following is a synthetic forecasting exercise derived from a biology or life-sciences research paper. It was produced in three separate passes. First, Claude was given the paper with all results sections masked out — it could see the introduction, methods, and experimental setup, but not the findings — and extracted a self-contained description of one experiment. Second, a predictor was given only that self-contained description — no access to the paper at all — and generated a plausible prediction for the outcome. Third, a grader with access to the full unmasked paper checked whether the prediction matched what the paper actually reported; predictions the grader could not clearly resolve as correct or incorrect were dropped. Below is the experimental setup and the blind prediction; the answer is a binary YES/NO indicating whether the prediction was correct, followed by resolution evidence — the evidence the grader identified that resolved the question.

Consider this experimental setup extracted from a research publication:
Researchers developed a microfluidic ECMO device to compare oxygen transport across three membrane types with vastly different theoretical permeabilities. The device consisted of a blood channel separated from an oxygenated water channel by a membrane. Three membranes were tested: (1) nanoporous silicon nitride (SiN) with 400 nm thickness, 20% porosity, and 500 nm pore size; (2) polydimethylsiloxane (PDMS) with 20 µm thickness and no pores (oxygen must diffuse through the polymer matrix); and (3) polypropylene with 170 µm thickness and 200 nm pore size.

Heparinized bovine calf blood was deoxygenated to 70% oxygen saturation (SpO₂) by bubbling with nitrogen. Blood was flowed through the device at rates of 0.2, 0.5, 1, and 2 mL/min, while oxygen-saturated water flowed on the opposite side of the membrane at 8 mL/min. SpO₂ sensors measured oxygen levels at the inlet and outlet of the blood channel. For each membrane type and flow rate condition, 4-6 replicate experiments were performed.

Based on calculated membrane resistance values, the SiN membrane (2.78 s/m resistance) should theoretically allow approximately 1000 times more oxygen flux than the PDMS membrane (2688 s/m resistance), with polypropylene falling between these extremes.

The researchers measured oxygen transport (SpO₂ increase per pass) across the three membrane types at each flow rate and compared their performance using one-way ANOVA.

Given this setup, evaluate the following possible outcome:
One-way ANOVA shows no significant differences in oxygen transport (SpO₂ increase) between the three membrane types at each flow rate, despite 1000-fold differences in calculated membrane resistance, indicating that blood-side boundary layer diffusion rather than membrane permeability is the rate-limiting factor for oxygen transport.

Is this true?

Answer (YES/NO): NO